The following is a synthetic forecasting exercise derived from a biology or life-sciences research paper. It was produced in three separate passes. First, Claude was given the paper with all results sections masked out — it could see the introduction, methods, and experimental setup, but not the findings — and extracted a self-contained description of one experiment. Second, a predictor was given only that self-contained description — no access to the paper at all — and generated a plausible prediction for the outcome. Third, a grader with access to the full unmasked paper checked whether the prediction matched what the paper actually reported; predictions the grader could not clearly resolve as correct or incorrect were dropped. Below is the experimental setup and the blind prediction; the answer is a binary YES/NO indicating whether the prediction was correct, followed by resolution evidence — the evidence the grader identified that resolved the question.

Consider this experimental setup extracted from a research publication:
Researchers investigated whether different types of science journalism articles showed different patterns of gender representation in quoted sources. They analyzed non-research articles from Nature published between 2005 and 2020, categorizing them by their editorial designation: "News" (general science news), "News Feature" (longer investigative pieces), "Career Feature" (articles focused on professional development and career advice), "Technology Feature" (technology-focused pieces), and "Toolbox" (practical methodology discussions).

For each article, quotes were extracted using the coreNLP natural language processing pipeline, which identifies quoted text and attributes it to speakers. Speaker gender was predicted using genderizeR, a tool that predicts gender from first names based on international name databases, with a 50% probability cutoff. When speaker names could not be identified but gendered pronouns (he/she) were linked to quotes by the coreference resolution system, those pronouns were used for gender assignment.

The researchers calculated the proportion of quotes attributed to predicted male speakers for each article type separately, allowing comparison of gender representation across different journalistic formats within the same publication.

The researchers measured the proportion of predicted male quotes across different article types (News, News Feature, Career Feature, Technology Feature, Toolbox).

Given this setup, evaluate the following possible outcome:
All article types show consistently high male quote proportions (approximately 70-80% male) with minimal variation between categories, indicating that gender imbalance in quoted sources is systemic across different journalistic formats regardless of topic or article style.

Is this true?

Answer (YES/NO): NO